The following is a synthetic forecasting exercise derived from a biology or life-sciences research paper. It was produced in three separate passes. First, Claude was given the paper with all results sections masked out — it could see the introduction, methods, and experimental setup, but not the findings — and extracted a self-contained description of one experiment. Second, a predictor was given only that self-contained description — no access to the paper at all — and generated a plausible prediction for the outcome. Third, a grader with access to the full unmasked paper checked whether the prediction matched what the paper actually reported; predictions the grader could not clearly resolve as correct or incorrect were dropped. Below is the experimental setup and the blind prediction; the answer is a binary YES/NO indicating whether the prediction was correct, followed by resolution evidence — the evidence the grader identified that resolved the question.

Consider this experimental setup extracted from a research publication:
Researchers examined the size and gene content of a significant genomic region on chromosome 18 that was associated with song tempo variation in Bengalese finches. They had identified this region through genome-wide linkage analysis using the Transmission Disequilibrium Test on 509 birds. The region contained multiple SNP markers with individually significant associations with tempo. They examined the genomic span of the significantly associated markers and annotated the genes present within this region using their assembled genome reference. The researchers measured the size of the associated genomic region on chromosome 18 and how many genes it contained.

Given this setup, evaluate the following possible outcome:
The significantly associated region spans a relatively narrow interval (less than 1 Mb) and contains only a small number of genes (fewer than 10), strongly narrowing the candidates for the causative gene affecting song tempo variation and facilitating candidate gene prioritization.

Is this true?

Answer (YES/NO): YES